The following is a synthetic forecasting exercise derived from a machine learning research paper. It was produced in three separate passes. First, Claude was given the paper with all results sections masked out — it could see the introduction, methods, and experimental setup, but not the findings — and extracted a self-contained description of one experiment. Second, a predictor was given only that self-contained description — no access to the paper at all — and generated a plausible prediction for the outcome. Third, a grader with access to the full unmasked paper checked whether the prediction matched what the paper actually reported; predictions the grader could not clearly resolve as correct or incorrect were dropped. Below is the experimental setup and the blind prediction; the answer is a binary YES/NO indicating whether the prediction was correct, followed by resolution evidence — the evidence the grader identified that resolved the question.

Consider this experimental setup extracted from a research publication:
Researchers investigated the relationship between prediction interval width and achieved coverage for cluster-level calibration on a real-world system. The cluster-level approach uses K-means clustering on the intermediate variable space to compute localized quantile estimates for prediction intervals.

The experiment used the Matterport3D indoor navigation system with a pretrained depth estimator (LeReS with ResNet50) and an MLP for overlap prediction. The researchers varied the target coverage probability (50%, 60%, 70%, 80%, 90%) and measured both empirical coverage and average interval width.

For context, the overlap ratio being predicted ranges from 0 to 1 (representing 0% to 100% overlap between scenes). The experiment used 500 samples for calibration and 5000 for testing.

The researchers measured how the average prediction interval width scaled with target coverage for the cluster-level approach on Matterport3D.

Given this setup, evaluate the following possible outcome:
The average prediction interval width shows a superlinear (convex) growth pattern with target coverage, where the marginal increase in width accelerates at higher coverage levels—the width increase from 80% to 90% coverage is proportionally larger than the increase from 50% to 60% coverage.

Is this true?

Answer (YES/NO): YES